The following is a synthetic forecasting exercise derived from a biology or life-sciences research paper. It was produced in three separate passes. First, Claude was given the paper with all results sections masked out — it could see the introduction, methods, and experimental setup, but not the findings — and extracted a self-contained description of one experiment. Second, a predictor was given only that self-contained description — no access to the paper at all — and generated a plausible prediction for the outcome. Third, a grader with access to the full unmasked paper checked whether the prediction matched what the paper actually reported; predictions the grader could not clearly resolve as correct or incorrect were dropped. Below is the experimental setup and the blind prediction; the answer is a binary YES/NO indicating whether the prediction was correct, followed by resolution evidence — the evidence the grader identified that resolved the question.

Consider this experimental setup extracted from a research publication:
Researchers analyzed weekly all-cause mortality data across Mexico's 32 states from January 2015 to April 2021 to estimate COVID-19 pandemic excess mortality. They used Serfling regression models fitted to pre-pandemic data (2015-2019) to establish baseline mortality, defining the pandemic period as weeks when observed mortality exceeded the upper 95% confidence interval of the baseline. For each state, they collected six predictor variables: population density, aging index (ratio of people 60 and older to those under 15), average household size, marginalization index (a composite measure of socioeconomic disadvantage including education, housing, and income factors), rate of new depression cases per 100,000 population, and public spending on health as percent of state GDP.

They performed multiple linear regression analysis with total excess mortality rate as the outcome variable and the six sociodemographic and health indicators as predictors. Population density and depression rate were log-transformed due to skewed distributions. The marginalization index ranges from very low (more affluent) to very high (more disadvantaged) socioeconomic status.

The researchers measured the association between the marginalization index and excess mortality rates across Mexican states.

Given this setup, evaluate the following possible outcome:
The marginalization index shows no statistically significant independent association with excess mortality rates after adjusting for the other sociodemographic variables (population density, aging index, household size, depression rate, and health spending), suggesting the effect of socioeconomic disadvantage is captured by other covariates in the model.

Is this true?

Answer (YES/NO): NO